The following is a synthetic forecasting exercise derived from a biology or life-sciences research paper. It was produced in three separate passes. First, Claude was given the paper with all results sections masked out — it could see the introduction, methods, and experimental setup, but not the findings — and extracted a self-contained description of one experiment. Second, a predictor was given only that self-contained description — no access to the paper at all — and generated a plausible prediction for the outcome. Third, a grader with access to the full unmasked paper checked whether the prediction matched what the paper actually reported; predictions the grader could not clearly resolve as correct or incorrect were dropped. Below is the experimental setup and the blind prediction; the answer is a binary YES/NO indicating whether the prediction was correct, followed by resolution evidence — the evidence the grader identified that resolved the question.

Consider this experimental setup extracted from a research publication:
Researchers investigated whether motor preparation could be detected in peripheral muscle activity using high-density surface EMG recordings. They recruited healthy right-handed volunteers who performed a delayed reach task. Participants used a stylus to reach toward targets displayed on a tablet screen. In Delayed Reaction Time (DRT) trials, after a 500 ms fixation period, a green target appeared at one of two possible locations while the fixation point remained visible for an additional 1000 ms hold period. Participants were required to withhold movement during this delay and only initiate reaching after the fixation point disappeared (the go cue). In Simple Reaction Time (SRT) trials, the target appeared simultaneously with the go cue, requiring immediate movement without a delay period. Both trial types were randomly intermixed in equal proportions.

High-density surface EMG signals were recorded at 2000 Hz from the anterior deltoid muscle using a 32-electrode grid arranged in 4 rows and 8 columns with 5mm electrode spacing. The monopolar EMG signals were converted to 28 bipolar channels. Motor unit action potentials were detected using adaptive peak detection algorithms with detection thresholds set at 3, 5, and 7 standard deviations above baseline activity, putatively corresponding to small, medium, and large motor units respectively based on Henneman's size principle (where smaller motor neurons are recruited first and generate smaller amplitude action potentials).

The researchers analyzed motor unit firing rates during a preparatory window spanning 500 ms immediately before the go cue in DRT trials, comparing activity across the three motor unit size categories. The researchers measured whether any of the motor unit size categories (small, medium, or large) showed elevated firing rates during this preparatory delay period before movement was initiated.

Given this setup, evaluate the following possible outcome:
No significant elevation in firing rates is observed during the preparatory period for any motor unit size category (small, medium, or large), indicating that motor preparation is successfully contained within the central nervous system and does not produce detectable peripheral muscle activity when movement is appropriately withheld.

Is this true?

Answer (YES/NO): NO